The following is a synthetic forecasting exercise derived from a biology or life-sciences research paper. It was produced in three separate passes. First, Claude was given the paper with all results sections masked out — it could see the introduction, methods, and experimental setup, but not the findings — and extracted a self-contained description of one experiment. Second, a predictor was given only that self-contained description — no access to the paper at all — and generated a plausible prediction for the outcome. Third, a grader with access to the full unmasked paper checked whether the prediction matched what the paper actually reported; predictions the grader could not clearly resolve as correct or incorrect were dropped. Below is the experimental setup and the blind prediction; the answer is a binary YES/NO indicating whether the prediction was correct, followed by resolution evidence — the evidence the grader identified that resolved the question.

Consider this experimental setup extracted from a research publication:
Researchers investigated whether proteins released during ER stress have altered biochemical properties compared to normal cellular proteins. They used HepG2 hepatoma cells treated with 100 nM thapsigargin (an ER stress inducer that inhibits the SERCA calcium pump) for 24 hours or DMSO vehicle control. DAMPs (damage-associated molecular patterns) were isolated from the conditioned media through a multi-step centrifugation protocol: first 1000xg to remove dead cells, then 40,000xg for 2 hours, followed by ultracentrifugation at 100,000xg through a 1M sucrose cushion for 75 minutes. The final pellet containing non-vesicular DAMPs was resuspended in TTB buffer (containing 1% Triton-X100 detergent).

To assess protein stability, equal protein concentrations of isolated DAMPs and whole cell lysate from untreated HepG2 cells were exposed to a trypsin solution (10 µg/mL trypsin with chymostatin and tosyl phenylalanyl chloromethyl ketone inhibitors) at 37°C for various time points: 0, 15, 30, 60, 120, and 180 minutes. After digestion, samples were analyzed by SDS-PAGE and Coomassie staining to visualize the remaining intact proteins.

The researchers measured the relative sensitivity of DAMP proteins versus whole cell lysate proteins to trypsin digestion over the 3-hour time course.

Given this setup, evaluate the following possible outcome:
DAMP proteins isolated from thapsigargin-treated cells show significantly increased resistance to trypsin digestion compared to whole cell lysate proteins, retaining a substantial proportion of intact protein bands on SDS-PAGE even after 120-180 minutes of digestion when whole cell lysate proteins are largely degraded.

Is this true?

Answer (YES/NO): YES